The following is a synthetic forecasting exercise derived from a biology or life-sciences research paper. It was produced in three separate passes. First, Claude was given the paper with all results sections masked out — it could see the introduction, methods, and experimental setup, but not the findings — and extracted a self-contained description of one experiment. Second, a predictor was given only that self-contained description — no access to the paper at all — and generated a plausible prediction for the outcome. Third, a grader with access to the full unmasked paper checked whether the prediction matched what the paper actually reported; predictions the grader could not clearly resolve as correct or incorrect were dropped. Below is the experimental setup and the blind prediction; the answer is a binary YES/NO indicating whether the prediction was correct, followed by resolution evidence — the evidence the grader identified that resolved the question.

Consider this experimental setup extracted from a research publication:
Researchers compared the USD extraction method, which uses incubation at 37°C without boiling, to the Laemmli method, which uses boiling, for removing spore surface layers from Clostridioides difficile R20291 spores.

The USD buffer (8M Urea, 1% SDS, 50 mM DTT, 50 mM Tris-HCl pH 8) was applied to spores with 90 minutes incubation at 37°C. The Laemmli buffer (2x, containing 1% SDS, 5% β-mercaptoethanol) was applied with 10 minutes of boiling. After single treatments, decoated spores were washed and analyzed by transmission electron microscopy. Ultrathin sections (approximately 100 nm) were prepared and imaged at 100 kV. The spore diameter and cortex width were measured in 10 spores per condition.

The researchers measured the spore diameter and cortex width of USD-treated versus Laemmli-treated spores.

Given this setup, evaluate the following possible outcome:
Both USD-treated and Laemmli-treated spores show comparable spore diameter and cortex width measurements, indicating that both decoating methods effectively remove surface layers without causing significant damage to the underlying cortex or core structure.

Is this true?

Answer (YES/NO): NO